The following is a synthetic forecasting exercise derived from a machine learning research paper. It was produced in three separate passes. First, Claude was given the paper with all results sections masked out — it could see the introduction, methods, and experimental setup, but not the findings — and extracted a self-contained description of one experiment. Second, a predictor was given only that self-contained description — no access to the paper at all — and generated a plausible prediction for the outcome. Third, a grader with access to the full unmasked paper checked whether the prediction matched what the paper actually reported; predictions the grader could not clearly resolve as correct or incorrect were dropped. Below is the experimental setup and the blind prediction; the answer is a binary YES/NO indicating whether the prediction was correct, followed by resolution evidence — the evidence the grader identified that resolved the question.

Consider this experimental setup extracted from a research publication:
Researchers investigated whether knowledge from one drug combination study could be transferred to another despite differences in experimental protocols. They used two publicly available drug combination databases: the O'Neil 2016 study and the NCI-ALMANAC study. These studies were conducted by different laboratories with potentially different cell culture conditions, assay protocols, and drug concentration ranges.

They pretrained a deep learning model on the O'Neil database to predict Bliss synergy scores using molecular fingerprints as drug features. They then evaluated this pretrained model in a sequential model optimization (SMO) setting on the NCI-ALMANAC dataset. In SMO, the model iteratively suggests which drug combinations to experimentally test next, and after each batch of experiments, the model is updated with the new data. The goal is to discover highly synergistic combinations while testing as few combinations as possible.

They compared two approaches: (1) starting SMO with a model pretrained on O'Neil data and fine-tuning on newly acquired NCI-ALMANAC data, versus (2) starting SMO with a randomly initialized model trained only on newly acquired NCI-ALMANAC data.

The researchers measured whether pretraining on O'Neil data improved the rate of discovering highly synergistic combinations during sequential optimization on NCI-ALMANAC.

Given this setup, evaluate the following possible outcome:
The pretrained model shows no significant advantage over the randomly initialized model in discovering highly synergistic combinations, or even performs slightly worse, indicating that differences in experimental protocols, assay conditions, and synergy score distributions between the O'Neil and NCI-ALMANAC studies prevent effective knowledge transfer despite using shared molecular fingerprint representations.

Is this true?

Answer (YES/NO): NO